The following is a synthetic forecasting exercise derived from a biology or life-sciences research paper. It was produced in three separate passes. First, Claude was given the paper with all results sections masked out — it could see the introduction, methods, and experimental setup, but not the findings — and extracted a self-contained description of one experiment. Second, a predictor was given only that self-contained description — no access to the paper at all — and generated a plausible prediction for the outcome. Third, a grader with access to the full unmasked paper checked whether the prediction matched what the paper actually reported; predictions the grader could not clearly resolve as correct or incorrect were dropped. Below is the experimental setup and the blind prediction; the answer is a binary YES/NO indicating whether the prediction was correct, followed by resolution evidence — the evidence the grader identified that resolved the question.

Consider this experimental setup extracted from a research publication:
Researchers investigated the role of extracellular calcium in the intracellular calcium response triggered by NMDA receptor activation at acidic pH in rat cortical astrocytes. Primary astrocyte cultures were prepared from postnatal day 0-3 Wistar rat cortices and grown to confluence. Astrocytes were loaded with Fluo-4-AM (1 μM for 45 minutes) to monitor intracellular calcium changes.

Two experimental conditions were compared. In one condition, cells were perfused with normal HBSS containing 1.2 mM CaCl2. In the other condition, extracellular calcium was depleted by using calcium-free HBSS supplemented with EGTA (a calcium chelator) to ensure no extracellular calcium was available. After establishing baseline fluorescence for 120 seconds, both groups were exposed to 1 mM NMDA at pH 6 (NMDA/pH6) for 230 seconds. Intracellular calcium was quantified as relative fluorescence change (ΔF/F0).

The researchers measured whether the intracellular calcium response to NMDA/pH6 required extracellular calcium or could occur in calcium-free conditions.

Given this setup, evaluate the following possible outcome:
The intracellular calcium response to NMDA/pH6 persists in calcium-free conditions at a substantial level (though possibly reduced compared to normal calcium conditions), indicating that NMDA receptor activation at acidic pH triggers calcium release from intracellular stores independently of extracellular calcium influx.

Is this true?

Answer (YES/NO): YES